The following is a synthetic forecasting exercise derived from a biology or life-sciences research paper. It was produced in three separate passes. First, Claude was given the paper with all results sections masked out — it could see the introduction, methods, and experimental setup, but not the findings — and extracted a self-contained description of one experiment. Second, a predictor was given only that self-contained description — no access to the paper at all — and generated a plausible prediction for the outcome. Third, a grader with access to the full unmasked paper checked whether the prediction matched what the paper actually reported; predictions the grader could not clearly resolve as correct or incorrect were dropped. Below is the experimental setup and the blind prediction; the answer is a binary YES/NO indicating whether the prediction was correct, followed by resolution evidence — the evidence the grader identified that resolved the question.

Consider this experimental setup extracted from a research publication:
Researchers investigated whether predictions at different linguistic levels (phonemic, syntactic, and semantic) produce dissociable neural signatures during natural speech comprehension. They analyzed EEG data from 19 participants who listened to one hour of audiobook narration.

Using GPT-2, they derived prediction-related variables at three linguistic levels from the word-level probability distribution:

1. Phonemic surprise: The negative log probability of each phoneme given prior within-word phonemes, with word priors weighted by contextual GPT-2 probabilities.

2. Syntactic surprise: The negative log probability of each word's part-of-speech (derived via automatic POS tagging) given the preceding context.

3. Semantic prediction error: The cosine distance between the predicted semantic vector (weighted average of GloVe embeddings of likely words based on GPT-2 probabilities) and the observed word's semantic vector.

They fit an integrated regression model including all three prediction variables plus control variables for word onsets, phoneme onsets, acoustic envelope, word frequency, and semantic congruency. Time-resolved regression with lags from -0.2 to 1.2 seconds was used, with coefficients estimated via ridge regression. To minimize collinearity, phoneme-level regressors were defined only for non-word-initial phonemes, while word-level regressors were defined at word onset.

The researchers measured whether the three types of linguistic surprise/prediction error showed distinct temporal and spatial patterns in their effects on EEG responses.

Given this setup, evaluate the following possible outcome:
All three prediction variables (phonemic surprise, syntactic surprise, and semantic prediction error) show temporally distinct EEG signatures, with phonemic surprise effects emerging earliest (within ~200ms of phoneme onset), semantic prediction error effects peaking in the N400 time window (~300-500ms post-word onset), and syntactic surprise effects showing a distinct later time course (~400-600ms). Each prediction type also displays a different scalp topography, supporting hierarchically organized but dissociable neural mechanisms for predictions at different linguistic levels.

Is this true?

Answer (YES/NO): NO